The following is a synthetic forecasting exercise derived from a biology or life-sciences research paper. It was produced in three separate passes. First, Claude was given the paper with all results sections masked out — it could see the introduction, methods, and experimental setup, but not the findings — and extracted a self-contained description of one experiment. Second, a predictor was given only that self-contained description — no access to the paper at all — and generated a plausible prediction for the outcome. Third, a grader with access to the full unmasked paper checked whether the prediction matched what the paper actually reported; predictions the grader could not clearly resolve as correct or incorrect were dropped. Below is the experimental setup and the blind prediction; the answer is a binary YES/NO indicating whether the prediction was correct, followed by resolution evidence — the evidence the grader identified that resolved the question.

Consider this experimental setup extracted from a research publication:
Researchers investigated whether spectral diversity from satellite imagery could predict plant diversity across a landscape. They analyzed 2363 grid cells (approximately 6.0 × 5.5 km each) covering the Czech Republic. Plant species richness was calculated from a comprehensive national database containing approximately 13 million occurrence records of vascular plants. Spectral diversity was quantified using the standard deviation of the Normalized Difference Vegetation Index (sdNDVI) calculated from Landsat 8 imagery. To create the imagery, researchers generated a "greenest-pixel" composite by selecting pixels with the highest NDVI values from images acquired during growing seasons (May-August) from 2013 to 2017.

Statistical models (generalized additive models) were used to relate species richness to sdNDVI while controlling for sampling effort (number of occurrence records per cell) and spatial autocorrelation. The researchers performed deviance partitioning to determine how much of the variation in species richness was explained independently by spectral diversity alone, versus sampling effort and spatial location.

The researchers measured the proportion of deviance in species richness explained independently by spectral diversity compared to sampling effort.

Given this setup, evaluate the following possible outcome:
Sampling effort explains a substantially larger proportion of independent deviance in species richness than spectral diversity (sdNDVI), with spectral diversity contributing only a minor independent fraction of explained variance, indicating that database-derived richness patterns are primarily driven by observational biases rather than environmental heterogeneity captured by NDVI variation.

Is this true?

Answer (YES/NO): YES